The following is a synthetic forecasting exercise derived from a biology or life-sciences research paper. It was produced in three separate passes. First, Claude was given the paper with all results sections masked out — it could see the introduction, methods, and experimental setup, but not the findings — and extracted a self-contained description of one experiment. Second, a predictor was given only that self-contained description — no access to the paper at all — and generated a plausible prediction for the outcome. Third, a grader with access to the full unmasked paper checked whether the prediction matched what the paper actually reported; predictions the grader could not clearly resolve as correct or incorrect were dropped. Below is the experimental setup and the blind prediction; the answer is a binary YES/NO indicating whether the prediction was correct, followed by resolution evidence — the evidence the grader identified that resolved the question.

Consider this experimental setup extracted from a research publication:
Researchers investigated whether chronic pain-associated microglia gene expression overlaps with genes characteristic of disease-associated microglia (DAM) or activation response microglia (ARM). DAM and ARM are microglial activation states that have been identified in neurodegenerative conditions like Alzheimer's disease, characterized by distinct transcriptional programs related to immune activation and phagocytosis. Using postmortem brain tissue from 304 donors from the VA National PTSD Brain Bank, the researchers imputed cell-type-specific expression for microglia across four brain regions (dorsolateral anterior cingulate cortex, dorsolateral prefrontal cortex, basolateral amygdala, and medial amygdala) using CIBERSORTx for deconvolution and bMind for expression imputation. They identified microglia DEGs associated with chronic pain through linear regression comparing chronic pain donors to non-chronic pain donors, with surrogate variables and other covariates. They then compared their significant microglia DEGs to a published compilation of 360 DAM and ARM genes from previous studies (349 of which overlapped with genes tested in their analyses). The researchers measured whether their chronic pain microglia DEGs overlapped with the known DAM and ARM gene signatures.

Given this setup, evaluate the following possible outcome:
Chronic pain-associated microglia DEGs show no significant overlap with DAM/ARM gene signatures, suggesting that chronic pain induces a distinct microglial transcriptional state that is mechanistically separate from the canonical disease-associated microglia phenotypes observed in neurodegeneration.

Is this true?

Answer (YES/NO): NO